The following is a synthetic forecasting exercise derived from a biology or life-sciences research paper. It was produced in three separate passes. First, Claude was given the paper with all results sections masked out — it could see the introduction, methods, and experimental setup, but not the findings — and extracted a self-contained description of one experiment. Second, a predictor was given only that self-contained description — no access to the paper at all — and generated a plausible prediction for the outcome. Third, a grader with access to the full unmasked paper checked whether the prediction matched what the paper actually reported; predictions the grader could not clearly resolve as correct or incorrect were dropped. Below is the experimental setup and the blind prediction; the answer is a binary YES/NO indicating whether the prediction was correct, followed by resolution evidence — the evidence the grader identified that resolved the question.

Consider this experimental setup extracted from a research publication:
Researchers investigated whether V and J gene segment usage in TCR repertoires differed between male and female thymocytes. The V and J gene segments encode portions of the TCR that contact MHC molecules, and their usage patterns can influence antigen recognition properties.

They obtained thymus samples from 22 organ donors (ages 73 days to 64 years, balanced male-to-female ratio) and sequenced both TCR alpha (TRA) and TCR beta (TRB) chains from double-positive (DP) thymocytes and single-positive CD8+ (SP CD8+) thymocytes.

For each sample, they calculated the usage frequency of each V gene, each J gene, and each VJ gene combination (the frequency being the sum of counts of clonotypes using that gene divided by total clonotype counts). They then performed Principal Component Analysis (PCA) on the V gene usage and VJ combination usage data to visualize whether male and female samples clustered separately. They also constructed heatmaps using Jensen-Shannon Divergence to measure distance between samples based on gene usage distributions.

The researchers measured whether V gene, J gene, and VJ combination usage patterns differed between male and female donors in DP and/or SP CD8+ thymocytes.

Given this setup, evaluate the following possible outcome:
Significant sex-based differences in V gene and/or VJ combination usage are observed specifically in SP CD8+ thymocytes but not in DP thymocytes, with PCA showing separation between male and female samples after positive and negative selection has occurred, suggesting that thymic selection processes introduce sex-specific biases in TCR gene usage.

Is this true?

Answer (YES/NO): NO